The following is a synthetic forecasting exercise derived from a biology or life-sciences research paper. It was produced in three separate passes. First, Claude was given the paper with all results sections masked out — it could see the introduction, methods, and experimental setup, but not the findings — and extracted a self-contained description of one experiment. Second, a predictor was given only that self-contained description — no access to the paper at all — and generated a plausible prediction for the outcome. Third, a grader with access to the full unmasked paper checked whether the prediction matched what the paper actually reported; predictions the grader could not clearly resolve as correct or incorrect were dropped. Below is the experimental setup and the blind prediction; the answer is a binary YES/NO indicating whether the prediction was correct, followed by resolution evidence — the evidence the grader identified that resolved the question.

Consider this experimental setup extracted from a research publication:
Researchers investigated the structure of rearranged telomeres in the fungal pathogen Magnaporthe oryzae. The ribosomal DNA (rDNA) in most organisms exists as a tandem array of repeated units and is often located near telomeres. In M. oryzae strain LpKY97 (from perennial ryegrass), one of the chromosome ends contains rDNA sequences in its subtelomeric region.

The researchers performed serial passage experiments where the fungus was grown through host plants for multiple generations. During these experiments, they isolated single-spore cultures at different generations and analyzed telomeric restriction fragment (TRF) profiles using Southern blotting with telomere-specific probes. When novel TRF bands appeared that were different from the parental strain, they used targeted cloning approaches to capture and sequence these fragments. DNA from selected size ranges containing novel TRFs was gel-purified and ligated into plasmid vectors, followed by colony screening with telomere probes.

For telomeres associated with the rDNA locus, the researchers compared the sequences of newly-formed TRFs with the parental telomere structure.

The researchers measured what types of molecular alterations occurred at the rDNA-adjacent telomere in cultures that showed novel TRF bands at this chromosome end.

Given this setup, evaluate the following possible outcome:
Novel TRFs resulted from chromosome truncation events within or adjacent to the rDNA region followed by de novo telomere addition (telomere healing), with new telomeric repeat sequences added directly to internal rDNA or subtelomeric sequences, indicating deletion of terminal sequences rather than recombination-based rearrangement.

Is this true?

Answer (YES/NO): YES